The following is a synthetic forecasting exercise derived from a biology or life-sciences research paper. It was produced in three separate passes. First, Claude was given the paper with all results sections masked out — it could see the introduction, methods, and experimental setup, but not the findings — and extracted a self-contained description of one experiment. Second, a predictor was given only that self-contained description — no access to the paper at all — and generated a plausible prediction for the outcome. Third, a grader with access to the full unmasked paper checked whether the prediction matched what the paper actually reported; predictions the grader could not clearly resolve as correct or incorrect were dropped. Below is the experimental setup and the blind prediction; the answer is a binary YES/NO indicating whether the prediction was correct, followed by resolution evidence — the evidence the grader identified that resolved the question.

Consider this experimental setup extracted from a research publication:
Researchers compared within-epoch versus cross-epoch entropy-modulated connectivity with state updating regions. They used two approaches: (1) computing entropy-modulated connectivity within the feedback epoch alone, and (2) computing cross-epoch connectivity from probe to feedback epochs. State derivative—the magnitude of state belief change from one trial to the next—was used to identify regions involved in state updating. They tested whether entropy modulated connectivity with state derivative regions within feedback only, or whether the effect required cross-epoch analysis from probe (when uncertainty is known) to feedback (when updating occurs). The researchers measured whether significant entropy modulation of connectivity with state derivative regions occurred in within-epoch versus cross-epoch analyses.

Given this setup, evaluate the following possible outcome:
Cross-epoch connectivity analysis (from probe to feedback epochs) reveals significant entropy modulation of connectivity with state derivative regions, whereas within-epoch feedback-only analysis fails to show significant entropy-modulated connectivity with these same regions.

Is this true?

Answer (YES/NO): YES